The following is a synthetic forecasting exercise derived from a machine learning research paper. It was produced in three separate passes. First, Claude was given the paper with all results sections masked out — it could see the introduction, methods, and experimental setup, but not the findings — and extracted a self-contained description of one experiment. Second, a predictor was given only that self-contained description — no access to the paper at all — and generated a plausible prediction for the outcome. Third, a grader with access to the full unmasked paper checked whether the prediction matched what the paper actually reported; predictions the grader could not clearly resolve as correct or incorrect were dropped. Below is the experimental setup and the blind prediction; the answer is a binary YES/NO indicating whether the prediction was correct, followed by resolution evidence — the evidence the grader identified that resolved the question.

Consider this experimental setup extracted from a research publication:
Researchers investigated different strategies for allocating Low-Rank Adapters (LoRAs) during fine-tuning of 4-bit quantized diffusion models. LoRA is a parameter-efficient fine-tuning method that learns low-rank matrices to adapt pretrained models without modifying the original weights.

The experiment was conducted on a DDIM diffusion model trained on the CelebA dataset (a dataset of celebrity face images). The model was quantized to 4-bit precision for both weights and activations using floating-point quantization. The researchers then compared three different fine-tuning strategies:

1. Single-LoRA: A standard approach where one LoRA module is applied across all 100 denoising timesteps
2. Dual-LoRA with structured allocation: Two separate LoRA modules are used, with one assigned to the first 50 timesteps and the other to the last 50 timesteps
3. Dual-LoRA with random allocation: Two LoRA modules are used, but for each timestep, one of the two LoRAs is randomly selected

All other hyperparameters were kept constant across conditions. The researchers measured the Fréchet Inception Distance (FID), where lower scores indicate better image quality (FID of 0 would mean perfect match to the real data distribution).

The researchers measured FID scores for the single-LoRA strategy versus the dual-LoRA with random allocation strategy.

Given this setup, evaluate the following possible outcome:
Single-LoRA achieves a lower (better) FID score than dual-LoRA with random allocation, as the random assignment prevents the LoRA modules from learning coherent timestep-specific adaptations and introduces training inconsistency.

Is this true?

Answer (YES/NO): YES